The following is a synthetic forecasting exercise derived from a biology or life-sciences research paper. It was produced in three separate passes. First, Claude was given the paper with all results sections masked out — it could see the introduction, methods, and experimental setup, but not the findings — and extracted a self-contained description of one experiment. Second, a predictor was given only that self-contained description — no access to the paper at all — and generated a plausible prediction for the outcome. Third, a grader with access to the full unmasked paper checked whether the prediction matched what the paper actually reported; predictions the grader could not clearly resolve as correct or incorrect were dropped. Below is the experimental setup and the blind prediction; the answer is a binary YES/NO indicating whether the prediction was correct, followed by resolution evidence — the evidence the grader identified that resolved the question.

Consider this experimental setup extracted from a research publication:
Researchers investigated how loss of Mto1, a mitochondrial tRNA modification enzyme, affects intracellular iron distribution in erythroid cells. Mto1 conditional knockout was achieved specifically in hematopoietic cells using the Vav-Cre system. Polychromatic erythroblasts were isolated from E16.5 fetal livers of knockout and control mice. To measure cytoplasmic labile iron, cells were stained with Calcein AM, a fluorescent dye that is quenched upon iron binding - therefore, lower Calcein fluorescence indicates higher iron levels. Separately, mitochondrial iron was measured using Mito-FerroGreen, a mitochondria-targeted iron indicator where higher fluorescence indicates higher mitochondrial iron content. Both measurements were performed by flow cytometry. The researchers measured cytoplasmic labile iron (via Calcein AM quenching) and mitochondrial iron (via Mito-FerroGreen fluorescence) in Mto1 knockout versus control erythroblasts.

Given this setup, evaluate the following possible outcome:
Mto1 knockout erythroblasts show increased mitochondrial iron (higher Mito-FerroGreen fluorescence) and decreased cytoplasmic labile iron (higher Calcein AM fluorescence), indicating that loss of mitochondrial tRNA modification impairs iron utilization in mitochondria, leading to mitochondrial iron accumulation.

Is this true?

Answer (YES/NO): NO